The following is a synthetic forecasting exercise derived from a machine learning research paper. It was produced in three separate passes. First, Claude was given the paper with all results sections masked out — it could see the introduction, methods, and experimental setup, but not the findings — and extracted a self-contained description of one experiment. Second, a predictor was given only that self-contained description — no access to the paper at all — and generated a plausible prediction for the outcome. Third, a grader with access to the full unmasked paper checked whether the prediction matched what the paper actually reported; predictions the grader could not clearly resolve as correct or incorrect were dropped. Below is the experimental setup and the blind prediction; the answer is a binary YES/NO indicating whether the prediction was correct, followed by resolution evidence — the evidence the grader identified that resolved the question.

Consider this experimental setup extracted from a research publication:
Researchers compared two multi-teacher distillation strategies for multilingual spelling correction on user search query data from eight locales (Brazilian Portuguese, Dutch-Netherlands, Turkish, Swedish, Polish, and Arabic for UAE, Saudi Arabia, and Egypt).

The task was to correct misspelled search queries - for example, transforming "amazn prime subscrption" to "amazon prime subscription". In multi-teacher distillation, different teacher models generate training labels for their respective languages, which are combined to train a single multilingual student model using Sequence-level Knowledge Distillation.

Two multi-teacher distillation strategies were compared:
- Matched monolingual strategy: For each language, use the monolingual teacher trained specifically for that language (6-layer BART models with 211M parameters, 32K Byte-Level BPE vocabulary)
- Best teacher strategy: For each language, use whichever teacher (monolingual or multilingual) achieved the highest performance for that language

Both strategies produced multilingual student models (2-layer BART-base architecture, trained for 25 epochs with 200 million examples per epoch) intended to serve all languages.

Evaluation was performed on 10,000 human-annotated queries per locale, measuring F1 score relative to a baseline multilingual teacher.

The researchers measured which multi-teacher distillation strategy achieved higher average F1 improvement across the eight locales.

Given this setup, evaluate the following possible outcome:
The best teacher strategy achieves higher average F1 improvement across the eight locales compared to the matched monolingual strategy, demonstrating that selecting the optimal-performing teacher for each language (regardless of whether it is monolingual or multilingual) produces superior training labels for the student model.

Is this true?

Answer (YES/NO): YES